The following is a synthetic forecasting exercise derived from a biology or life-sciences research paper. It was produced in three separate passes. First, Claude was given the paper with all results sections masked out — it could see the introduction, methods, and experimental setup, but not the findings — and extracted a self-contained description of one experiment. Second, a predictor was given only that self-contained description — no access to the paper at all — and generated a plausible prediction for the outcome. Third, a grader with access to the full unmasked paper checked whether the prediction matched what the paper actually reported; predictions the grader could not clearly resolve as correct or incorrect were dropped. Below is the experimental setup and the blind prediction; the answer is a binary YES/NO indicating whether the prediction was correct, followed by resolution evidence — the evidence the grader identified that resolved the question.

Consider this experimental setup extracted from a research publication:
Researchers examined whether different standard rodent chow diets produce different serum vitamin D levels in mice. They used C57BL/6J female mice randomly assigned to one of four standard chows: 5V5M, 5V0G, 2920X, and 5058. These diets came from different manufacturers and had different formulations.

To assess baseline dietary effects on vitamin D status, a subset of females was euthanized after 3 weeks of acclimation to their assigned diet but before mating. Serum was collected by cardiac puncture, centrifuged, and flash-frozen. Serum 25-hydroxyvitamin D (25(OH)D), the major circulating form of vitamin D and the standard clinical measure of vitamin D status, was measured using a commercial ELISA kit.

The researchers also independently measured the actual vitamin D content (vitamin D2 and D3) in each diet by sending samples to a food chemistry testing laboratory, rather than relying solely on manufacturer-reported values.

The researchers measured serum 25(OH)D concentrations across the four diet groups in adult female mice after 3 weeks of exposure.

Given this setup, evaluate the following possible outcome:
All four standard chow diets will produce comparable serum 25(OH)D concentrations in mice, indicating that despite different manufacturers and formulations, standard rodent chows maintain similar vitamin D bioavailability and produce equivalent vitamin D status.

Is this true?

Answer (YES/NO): YES